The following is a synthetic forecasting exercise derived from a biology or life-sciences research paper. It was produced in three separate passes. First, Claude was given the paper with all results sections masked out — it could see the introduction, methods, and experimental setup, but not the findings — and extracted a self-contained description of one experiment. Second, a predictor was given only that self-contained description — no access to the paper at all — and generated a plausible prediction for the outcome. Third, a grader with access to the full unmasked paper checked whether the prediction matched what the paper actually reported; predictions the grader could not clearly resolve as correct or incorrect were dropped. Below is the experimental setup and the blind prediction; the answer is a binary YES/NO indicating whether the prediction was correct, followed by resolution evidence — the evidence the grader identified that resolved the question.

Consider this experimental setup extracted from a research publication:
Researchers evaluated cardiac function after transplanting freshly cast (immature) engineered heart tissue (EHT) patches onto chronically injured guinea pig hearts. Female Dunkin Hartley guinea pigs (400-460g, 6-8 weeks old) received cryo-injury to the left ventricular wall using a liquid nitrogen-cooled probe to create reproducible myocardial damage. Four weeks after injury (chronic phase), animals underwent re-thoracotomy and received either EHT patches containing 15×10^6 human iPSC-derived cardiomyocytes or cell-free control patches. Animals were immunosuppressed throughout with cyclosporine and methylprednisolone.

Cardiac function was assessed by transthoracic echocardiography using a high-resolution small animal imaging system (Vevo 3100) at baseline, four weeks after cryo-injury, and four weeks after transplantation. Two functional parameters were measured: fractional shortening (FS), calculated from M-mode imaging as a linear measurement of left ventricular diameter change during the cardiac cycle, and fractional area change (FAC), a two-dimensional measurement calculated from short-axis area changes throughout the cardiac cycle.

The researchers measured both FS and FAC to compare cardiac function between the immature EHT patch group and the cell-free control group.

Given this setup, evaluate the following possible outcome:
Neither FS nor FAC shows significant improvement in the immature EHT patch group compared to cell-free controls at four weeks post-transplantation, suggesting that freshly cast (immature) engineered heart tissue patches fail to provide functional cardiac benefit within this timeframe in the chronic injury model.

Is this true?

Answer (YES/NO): NO